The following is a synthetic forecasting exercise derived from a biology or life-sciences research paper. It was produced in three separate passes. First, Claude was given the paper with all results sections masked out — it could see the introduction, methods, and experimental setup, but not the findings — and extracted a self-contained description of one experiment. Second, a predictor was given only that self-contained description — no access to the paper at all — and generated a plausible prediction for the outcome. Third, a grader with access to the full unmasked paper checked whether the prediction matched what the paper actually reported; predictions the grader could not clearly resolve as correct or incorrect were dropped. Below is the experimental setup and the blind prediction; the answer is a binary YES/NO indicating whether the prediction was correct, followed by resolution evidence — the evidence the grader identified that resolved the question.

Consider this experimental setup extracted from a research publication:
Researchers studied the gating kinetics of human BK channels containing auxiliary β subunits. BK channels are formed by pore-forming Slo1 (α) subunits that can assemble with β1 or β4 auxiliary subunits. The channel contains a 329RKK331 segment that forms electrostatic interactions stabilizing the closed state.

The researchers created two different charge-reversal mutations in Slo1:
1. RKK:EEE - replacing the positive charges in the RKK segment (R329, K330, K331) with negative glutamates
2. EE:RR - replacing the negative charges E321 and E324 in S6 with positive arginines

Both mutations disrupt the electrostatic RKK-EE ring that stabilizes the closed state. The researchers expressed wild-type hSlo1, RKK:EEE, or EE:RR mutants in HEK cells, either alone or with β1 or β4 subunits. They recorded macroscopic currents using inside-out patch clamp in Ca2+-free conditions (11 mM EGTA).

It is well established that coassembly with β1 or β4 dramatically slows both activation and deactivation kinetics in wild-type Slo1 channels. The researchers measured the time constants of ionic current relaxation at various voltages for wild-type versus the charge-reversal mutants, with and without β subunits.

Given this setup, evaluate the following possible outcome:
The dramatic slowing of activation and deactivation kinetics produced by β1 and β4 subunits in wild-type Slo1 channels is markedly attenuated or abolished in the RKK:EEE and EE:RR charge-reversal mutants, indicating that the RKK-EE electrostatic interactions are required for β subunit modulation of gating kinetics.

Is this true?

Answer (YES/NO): NO